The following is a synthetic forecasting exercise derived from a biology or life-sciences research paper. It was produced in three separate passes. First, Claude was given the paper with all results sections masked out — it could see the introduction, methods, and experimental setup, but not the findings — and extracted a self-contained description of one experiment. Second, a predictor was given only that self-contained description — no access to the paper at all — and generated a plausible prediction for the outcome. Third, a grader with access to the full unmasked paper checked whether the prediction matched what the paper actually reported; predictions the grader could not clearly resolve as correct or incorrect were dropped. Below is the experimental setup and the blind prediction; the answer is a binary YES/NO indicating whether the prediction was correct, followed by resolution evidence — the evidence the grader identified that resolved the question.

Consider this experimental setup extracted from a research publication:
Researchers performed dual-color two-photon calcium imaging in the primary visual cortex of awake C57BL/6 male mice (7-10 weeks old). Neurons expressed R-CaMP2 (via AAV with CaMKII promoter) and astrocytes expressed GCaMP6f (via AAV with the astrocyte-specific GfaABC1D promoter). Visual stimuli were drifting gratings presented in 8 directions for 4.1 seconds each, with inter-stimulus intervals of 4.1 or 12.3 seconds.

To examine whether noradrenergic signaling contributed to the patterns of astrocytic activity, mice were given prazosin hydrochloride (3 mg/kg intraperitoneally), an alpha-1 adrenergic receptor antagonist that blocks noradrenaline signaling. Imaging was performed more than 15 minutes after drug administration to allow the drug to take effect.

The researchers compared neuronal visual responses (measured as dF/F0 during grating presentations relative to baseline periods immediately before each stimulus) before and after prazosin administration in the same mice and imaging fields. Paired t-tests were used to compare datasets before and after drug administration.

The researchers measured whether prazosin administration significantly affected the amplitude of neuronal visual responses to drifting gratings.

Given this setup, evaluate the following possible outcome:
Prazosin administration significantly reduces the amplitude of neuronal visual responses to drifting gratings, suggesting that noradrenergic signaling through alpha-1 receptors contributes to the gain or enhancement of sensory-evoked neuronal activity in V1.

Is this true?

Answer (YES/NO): NO